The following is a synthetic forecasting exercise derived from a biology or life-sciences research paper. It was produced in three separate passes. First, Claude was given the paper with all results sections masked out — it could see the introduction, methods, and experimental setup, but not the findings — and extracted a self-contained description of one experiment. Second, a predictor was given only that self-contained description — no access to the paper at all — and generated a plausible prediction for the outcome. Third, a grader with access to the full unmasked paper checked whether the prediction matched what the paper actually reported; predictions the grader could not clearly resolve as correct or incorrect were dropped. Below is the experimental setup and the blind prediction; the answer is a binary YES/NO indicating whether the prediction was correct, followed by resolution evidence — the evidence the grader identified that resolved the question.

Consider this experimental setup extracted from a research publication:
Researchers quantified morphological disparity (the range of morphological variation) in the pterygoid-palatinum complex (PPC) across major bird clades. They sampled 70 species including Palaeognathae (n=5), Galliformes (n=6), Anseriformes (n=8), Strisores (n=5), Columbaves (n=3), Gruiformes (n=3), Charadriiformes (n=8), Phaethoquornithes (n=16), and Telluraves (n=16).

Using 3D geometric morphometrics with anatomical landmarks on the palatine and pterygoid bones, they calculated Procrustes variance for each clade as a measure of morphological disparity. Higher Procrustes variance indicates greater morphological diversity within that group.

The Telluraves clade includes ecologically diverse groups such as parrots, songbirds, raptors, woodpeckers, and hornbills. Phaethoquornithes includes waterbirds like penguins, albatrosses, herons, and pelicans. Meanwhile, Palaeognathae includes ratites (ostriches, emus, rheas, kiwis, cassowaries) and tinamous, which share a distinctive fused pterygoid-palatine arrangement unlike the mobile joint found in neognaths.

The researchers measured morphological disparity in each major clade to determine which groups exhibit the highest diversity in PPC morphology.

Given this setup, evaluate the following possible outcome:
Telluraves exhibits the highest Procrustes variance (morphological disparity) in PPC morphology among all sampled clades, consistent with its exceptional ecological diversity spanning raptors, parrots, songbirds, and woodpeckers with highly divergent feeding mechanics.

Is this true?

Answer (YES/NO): NO